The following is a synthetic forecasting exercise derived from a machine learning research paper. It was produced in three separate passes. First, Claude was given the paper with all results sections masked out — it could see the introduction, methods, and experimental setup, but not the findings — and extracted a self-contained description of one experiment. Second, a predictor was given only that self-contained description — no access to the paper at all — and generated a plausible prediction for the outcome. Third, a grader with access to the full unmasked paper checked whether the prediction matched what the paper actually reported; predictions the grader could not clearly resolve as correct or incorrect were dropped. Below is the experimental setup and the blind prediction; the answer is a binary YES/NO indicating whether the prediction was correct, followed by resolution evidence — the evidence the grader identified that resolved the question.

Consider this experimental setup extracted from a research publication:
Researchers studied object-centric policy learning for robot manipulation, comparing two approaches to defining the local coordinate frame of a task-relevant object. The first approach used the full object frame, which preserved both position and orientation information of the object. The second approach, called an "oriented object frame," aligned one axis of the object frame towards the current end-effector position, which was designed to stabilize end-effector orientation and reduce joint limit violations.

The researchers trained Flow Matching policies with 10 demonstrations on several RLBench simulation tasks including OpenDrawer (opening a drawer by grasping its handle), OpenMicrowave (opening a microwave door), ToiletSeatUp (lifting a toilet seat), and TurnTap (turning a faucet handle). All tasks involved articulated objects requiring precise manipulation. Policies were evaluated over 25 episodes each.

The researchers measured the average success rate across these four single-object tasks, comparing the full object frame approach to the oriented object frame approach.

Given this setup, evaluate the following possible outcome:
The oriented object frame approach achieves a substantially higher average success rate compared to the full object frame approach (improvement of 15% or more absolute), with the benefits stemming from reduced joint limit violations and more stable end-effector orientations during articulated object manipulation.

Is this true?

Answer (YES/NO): NO